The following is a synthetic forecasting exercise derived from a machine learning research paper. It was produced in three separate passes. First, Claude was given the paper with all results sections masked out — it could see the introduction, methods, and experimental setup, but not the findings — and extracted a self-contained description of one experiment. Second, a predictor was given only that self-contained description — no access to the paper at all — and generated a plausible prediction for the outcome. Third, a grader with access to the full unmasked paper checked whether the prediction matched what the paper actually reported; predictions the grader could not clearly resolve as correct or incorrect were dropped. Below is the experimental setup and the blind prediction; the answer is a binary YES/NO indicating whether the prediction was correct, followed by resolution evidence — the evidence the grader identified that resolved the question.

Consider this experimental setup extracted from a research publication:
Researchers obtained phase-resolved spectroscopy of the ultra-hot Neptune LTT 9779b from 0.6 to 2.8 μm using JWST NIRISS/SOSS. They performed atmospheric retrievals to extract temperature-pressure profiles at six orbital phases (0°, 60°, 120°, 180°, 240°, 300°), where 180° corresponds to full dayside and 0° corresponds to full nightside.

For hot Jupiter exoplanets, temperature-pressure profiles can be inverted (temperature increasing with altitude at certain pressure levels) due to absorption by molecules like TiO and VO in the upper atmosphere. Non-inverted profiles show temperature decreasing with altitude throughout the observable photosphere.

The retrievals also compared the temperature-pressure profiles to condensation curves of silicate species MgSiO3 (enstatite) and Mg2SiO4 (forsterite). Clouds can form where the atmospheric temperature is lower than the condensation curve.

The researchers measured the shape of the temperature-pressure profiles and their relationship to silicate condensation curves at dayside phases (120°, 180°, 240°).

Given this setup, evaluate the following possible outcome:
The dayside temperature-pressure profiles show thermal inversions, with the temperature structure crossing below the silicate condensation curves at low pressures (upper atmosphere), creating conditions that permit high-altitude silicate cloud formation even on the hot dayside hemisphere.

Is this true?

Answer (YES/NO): NO